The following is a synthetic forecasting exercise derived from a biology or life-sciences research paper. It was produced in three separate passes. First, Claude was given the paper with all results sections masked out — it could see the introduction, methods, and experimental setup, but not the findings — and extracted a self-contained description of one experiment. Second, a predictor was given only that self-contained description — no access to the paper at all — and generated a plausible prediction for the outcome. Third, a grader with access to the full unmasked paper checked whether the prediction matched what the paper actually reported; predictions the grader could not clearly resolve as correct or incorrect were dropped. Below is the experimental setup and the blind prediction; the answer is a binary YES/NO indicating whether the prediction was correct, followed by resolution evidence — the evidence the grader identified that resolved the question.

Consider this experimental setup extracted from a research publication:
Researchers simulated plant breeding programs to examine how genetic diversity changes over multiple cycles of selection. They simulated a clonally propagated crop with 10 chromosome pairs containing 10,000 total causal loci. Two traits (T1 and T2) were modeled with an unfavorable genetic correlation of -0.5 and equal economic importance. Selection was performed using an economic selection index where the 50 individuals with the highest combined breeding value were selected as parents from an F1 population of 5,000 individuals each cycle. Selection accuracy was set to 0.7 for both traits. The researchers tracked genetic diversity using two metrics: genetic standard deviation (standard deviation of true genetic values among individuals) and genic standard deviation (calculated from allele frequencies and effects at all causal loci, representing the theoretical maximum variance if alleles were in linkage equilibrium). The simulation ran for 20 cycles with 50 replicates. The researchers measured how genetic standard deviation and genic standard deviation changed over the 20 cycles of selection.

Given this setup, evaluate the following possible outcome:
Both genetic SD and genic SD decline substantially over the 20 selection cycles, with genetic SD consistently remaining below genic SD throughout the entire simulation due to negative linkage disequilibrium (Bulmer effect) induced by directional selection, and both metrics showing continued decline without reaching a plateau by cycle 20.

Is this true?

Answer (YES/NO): NO